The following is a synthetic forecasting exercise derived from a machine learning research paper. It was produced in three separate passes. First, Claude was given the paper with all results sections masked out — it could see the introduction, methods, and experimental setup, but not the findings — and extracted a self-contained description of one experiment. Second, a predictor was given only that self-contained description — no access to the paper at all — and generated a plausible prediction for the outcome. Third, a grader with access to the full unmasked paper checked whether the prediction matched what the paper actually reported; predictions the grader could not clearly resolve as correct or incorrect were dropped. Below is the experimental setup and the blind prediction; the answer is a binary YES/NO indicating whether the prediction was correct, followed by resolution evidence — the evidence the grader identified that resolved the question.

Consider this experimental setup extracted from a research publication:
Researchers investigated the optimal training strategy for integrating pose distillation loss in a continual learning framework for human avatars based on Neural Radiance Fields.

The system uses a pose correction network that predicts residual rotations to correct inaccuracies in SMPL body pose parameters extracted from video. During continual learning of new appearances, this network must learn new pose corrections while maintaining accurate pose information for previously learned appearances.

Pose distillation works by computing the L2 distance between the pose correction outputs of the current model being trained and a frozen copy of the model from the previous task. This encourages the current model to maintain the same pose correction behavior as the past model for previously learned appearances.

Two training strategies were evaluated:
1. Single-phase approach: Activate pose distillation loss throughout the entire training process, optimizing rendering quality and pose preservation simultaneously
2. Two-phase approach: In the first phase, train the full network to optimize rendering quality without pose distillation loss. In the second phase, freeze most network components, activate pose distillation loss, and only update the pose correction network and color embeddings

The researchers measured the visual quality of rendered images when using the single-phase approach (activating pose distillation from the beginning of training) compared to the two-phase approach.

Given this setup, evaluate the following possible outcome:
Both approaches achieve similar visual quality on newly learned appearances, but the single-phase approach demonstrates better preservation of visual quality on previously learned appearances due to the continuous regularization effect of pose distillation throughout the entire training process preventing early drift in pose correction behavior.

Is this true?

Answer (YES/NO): NO